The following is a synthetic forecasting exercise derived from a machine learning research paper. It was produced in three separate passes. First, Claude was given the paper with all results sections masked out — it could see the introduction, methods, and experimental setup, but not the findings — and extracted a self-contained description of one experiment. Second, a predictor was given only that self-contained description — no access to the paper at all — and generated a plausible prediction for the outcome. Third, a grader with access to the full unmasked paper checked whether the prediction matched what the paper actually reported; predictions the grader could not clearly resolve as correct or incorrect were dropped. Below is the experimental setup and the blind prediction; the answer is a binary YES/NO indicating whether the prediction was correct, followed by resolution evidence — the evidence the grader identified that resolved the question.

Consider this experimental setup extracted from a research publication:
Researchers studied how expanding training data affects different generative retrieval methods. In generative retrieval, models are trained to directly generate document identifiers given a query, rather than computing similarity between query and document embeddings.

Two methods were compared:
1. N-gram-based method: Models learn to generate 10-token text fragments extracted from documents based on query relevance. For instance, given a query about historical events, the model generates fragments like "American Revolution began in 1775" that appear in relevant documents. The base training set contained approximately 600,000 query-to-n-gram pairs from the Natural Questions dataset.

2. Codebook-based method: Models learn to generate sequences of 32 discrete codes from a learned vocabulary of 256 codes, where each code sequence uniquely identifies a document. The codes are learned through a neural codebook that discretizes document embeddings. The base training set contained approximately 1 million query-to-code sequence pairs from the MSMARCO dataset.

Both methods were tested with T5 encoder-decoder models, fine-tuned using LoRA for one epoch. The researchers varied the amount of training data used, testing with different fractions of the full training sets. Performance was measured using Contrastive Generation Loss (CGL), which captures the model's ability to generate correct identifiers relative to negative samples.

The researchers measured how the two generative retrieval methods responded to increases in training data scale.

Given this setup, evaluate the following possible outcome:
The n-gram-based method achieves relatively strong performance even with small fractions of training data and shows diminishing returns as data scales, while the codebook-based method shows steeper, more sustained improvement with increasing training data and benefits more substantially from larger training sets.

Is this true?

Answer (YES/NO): NO